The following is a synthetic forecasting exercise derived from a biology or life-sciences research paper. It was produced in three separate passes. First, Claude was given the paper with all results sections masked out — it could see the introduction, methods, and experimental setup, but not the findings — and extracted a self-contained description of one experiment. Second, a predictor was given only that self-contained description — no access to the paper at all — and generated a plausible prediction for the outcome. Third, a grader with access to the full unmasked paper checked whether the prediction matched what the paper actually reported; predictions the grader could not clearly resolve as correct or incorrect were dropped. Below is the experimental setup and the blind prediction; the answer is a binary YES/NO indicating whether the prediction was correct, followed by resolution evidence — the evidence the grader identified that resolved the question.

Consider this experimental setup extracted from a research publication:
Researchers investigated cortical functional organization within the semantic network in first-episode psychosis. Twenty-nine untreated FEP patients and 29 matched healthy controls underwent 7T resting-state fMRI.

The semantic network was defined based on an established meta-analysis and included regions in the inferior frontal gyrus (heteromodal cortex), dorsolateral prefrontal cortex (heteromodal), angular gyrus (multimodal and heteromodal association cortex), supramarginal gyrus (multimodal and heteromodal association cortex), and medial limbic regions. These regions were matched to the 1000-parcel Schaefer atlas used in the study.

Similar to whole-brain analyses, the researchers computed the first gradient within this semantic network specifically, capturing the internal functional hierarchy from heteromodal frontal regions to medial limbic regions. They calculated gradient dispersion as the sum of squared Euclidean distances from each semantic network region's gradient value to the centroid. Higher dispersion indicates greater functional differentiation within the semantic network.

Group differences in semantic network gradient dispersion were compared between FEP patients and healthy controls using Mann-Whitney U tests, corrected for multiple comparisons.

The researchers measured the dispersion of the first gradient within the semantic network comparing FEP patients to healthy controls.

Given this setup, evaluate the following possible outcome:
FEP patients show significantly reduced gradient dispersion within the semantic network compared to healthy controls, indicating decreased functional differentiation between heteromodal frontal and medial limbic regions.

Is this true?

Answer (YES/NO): YES